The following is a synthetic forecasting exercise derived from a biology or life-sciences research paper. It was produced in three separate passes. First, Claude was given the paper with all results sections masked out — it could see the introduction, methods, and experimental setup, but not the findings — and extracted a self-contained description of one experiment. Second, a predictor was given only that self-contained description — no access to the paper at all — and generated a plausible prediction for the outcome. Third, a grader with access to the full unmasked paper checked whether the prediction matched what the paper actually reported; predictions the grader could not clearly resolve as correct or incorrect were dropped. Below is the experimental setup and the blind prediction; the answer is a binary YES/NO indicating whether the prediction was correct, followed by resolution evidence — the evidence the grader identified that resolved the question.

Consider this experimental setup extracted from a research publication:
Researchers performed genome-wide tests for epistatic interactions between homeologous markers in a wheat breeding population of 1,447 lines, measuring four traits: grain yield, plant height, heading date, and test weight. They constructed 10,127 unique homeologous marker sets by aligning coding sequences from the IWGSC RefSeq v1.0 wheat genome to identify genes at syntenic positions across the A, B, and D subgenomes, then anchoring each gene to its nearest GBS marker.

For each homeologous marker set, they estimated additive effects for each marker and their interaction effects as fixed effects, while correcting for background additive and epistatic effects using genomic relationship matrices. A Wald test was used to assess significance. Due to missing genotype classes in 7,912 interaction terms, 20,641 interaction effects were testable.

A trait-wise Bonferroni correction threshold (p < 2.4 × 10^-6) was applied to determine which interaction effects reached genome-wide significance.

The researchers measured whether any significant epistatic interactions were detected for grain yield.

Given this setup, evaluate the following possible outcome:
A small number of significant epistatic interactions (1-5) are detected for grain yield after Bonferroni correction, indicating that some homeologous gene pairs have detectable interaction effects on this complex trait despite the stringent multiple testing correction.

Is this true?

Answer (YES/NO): NO